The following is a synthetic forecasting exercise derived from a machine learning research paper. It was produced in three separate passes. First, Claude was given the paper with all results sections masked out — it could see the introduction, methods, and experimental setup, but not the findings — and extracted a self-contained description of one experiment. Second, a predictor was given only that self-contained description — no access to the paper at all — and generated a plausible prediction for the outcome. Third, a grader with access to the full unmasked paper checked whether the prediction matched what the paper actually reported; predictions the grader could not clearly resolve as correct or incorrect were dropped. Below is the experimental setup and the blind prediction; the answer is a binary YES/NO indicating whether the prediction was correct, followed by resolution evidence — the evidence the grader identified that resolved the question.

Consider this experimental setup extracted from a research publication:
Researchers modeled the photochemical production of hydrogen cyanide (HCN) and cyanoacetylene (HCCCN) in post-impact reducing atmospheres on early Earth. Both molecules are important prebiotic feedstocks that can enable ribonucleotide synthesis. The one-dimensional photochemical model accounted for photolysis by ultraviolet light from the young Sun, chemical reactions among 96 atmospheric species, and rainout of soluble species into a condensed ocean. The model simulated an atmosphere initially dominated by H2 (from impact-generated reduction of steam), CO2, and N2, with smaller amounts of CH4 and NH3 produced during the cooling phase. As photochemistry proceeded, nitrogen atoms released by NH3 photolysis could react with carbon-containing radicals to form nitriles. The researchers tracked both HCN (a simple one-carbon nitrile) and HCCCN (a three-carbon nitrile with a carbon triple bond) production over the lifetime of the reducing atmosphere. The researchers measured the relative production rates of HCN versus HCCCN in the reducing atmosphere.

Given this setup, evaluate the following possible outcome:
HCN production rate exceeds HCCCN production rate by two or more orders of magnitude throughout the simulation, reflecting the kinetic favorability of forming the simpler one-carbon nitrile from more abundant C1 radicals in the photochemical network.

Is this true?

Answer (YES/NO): NO